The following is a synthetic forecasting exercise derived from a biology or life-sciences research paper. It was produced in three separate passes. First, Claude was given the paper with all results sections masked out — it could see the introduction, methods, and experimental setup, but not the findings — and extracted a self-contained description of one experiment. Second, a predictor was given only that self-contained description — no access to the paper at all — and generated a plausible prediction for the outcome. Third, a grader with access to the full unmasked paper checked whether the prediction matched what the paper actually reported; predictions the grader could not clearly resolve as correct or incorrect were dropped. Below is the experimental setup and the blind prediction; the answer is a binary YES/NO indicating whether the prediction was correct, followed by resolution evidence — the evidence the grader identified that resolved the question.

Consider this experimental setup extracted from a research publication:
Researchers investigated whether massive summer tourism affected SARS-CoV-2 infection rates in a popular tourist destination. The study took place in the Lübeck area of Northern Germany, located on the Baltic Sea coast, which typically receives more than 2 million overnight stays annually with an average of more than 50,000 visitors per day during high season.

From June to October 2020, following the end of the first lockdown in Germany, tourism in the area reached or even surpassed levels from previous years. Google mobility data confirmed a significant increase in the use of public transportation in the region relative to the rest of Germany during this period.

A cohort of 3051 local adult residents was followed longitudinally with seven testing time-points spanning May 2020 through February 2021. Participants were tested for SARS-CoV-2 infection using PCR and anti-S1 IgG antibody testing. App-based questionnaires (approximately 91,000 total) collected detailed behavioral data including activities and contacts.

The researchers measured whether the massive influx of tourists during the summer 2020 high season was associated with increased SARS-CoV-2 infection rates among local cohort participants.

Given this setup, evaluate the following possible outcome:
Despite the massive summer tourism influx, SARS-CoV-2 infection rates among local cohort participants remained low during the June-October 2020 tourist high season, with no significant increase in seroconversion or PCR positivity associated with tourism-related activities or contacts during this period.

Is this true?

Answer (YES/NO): YES